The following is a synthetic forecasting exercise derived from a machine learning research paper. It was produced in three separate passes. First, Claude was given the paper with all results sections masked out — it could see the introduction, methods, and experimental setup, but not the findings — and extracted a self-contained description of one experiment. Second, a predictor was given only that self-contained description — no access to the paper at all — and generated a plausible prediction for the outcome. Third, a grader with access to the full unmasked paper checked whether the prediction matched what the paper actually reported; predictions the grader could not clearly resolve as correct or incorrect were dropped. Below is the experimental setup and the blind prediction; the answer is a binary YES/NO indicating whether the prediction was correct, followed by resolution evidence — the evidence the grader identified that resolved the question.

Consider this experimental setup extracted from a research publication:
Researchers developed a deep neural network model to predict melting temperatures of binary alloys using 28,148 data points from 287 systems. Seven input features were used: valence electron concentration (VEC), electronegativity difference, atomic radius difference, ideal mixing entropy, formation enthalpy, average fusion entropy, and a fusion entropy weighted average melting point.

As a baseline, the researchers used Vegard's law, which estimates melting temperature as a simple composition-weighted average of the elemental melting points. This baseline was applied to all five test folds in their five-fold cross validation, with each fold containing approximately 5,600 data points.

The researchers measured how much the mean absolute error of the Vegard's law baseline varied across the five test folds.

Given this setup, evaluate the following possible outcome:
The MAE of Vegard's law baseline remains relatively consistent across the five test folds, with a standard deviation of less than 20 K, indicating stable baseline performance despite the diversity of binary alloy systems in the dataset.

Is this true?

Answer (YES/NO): NO